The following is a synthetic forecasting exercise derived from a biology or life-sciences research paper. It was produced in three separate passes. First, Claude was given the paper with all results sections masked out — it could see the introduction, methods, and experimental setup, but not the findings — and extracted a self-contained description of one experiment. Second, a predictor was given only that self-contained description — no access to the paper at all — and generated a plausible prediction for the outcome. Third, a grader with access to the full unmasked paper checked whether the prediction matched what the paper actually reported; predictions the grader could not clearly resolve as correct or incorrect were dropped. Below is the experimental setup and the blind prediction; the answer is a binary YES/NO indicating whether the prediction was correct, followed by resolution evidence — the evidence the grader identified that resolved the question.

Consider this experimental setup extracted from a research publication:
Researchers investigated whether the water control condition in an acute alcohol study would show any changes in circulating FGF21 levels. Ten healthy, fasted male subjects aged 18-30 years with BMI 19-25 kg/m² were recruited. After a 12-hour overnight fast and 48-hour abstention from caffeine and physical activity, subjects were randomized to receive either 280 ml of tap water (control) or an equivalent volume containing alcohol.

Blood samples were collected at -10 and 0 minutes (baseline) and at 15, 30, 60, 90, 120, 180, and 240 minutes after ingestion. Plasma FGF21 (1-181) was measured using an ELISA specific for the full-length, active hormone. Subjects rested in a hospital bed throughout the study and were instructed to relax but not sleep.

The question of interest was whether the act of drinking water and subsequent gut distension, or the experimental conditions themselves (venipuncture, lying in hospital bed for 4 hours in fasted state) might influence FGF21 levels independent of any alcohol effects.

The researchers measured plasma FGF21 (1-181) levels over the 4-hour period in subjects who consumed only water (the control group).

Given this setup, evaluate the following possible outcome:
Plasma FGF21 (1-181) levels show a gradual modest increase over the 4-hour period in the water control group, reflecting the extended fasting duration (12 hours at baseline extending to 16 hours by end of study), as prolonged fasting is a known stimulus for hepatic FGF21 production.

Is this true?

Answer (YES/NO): NO